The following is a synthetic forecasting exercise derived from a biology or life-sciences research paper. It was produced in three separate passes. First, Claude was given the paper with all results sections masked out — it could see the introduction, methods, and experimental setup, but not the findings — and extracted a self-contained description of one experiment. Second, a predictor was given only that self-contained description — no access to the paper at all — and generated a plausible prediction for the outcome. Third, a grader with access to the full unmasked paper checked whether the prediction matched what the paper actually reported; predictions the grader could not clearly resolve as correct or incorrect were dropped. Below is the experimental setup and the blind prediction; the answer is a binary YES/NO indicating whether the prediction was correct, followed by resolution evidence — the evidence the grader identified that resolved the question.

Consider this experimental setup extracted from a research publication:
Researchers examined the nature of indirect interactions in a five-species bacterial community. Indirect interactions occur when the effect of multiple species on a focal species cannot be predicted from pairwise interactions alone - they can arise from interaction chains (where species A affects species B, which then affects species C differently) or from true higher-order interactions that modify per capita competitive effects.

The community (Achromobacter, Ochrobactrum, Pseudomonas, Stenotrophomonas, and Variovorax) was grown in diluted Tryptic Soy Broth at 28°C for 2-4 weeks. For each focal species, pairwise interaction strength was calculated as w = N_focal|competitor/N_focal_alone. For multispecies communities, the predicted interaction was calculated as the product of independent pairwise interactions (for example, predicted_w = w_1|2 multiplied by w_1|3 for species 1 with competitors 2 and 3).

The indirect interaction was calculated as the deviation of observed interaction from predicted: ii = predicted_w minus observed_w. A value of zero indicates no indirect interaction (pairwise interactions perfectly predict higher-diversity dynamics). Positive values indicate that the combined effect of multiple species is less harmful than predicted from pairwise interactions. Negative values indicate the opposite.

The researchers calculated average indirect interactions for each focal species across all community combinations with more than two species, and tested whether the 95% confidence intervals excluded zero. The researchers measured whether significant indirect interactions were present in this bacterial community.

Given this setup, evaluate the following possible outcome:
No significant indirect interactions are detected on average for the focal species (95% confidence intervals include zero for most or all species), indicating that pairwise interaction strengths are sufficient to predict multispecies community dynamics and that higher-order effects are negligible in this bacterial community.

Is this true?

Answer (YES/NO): NO